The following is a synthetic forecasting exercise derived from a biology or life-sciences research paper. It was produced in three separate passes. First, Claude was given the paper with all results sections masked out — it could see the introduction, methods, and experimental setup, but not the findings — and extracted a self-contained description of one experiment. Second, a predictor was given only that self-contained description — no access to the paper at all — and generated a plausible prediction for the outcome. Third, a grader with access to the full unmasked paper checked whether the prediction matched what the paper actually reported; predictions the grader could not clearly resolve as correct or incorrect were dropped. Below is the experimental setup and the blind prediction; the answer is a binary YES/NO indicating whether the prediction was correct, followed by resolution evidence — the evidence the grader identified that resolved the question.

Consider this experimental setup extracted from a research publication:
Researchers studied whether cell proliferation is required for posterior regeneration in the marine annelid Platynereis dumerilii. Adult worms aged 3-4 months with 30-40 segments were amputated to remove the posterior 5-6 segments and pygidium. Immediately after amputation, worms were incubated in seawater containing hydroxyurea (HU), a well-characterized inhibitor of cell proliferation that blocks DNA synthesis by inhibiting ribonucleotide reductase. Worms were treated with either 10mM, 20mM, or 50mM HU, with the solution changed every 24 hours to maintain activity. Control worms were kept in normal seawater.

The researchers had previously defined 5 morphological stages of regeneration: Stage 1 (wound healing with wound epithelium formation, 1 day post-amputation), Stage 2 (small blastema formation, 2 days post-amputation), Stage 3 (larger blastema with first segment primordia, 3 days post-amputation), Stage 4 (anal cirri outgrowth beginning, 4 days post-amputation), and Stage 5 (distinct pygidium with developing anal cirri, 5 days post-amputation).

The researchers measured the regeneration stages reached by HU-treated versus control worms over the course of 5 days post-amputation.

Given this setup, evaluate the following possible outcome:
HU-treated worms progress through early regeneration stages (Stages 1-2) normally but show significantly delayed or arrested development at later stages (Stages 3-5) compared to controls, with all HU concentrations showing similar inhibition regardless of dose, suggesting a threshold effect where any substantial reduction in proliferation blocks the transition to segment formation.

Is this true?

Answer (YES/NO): NO